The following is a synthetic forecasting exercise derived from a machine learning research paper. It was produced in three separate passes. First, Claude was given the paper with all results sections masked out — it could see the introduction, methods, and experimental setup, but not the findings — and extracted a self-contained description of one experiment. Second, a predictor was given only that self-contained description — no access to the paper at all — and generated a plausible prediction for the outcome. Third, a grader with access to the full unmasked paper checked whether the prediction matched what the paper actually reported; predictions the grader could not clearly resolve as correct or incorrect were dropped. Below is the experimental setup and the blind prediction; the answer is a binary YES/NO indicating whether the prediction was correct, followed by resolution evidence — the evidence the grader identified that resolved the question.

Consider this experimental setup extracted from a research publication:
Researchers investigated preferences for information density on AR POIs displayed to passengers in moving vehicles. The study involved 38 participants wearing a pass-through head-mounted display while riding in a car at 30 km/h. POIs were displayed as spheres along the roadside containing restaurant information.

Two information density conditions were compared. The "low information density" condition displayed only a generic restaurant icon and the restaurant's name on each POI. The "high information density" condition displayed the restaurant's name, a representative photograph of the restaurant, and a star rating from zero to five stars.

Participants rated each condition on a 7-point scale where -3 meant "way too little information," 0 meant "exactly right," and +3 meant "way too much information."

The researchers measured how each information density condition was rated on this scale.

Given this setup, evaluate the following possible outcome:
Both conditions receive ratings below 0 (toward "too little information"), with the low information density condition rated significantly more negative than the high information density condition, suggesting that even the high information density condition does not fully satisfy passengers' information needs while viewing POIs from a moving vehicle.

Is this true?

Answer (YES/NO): YES